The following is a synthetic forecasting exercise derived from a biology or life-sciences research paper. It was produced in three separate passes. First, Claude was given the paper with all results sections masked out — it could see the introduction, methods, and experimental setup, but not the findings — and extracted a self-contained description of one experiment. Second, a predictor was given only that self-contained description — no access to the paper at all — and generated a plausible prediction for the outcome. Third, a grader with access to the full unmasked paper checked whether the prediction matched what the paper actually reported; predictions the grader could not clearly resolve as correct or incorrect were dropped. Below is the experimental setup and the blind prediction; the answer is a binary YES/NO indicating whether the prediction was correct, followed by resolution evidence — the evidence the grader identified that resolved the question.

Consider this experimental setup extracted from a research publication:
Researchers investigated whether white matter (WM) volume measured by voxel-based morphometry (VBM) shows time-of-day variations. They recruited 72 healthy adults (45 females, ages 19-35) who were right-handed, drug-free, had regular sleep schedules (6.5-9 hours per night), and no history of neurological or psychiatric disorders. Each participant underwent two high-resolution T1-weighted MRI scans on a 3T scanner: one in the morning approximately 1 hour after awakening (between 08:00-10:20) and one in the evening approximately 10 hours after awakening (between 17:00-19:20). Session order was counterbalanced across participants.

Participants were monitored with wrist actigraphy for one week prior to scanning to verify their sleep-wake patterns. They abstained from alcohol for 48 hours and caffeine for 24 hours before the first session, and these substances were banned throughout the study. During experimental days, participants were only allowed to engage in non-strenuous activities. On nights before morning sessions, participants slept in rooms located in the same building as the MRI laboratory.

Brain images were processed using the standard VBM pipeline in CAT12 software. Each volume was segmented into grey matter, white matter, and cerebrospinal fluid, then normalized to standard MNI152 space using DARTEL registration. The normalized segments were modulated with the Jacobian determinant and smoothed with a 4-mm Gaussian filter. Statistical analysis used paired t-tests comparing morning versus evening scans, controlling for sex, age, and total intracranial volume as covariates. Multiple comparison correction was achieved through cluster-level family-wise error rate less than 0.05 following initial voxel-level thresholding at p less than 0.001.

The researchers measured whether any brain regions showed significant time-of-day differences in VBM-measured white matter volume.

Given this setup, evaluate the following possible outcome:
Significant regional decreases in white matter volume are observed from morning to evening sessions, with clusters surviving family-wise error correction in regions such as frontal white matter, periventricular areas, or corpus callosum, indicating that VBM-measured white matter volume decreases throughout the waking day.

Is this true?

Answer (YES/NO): YES